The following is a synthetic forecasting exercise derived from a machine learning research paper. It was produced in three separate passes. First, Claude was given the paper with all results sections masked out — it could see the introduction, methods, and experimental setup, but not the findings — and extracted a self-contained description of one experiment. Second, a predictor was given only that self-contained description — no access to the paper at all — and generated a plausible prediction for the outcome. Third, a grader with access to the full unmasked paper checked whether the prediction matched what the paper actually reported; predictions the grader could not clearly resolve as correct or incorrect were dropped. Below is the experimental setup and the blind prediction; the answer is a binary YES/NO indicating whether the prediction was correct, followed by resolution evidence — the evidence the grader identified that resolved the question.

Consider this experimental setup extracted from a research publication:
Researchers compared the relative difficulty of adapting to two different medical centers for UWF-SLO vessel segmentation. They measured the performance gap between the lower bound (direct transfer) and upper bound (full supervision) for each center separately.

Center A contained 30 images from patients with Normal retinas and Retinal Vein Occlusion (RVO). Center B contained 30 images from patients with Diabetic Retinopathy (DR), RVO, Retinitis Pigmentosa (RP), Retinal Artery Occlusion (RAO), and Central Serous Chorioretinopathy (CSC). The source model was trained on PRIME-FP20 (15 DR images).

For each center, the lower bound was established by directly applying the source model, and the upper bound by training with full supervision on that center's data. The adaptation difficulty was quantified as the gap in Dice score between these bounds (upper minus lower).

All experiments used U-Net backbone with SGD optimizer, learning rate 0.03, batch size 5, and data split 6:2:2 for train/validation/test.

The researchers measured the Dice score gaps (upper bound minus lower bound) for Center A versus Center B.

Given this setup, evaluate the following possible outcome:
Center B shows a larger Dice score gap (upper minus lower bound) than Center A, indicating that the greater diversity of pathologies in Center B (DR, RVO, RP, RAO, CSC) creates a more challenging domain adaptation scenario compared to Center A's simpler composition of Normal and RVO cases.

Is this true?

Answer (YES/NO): NO